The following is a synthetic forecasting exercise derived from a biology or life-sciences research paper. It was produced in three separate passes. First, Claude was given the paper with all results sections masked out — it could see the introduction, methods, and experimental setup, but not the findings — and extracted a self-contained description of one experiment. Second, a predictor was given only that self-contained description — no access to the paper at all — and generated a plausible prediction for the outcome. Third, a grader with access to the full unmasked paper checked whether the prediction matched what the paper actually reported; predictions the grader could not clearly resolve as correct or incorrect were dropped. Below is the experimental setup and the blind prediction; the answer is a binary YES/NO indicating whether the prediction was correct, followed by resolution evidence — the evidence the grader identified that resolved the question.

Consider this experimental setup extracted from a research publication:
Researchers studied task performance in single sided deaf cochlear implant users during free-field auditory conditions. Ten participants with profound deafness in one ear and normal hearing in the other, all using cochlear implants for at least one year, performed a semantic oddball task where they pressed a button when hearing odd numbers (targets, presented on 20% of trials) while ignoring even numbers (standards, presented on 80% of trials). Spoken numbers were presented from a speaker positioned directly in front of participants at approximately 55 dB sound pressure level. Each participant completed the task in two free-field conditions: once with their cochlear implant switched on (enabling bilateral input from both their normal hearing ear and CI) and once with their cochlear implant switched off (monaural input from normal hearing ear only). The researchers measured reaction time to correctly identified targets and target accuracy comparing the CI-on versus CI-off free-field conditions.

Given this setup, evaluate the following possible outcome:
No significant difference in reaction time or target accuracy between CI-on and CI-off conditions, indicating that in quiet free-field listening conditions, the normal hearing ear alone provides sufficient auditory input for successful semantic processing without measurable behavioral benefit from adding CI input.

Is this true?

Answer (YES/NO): NO